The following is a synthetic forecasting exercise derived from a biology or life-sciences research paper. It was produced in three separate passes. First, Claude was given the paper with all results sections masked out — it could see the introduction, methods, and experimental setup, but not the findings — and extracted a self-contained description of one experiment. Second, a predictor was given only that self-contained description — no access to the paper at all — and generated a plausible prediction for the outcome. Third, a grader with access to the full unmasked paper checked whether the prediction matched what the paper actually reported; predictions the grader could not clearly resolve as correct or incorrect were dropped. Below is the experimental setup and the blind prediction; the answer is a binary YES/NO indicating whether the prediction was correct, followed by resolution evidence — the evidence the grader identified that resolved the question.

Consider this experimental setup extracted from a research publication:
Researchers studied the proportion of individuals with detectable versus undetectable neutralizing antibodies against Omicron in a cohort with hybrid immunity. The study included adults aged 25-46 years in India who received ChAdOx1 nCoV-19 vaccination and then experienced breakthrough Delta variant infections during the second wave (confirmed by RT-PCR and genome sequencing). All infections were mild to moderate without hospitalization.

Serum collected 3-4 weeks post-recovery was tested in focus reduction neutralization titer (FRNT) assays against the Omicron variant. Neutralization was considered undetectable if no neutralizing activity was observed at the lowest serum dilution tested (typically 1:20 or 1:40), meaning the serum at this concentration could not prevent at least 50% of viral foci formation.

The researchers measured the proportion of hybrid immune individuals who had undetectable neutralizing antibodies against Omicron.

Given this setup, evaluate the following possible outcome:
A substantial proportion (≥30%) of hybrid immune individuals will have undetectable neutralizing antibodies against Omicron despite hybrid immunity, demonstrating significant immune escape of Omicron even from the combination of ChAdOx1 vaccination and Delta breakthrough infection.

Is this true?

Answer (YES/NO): YES